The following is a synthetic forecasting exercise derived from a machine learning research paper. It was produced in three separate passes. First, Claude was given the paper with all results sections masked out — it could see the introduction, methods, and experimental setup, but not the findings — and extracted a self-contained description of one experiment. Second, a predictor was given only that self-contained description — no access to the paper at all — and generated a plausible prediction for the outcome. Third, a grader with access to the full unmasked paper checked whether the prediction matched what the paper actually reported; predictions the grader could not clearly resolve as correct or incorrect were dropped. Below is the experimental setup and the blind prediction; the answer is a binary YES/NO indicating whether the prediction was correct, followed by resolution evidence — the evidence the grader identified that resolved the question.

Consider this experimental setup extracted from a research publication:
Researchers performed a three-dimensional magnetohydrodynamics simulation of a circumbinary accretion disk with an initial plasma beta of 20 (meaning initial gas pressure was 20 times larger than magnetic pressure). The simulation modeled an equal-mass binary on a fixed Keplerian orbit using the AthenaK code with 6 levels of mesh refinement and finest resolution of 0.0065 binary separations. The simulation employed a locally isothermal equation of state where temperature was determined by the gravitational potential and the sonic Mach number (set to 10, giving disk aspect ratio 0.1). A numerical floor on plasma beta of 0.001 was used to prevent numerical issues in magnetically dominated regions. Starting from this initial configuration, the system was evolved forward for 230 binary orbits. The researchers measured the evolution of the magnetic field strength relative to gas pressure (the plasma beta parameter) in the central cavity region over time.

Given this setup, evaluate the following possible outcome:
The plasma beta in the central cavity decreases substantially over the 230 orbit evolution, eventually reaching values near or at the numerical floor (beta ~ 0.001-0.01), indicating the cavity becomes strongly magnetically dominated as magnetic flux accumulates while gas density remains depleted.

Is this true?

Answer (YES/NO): YES